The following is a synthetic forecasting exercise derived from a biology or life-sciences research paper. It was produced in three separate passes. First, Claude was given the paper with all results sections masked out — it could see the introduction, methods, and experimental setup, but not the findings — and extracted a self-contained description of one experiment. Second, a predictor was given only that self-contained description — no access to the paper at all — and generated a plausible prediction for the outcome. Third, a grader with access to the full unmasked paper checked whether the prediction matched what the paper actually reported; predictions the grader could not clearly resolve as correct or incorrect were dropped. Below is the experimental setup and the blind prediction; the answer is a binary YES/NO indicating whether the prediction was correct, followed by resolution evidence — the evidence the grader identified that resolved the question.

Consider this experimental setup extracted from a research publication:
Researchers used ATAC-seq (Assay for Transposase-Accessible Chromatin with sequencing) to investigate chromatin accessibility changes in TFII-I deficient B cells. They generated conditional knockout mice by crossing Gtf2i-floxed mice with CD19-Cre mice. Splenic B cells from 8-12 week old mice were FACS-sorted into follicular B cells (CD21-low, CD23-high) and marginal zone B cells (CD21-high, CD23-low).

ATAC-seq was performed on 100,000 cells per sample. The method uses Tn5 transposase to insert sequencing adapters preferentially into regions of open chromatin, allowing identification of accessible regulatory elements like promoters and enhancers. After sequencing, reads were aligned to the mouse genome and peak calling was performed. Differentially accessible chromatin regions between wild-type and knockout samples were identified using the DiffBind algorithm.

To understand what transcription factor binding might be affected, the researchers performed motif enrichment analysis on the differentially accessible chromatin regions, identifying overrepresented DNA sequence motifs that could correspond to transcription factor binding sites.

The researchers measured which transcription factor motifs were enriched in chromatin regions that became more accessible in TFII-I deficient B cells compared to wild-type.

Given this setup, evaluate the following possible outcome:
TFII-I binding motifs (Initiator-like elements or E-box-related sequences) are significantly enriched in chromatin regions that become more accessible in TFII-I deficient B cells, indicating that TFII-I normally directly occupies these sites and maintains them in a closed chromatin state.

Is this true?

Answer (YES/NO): NO